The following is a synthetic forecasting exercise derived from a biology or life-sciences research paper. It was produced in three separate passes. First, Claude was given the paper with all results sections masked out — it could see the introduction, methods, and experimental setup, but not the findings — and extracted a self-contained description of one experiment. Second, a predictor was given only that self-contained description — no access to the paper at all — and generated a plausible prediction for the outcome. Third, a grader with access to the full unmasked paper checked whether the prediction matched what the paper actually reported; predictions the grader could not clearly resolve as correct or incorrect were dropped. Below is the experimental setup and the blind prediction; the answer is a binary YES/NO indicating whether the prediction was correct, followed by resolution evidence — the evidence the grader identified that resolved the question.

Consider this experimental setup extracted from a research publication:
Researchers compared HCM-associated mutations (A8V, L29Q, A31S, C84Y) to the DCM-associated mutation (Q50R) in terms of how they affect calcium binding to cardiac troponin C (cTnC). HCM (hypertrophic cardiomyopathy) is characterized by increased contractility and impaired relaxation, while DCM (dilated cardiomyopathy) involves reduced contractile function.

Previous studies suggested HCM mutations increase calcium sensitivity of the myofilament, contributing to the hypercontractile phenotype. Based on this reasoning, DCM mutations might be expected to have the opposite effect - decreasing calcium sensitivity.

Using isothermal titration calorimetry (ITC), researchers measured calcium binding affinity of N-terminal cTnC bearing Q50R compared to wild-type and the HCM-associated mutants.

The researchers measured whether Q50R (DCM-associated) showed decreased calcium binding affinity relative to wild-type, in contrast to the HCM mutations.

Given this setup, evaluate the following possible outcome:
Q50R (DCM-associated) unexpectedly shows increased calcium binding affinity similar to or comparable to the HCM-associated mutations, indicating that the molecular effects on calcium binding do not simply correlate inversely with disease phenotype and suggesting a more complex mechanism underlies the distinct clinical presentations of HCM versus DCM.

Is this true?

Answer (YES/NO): YES